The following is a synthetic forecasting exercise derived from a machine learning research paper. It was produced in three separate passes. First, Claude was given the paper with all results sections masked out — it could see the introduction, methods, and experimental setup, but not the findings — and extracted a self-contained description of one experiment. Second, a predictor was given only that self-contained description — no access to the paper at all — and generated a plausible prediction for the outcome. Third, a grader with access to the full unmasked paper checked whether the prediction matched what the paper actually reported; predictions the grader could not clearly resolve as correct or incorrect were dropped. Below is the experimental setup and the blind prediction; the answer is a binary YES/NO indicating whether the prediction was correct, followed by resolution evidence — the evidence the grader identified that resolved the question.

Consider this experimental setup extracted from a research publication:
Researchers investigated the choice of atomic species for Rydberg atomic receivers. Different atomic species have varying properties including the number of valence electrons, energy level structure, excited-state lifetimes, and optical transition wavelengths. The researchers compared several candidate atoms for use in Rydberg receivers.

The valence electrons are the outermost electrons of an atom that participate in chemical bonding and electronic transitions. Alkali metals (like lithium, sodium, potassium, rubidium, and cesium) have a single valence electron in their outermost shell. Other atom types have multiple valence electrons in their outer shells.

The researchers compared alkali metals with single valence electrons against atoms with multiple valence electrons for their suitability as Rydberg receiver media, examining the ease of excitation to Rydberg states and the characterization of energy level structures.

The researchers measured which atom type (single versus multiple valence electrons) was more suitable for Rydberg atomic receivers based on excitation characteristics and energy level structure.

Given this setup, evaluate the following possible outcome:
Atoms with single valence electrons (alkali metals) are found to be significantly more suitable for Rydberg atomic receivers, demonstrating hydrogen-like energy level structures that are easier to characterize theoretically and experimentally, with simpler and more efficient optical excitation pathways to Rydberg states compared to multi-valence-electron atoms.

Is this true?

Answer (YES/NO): YES